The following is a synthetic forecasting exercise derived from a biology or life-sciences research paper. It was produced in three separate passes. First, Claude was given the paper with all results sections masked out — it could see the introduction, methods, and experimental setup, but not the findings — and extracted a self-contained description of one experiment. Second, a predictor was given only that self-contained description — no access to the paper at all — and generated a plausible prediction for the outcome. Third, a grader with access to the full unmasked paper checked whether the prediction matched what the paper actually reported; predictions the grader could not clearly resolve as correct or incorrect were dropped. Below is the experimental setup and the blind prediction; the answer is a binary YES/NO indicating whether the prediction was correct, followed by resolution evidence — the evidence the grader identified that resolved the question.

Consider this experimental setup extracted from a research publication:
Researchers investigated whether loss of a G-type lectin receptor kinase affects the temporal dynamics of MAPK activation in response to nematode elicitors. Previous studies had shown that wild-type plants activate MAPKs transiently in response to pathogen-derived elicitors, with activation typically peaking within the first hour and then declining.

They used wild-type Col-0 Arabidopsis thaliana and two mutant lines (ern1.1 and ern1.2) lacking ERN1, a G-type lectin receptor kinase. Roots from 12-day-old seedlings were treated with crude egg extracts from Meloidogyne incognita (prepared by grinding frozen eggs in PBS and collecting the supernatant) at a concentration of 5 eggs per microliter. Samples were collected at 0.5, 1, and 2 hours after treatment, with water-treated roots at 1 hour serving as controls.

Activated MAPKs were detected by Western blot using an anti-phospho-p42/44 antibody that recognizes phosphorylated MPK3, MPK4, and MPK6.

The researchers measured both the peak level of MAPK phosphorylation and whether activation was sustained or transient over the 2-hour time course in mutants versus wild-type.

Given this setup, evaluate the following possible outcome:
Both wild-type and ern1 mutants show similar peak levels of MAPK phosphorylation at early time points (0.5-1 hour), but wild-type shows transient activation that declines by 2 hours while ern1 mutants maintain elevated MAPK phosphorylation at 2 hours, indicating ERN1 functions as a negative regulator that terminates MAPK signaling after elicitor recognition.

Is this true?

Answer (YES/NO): NO